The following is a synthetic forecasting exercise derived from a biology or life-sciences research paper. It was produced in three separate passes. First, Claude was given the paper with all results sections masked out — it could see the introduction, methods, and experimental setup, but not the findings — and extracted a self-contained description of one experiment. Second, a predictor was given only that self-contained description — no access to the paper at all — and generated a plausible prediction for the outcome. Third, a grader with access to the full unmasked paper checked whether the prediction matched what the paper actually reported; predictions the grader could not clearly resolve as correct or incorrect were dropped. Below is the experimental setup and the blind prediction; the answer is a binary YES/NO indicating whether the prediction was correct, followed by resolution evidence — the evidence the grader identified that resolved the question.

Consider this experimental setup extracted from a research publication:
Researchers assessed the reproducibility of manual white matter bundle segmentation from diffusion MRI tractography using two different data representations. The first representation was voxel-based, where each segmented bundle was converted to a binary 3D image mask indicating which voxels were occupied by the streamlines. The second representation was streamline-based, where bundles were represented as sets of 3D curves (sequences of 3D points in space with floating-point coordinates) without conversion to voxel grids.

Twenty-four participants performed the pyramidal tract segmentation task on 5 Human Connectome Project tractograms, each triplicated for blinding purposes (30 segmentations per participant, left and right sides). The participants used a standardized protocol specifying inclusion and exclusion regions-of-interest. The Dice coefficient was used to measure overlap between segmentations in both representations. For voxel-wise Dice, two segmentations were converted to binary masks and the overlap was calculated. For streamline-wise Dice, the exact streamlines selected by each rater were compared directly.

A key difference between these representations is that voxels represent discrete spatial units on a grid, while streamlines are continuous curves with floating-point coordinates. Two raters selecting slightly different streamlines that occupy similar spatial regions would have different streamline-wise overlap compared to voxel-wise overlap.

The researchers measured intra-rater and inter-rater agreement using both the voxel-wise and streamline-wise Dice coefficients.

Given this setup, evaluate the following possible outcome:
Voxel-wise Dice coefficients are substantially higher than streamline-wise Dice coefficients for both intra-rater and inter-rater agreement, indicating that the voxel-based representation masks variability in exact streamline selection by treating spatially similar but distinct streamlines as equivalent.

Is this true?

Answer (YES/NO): YES